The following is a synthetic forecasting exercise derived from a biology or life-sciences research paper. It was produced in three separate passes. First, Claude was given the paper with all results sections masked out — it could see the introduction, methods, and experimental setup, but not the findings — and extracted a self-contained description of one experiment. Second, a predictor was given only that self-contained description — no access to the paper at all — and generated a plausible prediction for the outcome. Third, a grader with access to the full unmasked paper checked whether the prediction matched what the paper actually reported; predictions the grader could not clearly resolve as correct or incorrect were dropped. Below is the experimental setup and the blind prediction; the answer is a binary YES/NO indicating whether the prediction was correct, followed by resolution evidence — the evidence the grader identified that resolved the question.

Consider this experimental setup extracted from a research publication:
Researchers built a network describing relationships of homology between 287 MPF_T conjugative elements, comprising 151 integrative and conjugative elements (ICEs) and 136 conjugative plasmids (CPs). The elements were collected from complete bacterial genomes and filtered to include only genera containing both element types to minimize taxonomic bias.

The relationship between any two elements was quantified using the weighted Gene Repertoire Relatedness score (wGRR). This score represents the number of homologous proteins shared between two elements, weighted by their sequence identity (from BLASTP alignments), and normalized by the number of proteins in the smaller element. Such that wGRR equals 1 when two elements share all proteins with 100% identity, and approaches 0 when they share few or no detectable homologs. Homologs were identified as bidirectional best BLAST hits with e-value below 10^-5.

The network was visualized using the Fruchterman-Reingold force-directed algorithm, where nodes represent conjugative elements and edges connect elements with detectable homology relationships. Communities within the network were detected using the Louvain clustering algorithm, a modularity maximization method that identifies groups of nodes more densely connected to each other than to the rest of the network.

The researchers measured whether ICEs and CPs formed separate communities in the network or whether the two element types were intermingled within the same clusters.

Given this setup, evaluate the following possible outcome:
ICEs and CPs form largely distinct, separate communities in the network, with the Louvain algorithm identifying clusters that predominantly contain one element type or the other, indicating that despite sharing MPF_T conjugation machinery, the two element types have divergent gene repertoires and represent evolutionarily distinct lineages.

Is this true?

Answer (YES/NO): NO